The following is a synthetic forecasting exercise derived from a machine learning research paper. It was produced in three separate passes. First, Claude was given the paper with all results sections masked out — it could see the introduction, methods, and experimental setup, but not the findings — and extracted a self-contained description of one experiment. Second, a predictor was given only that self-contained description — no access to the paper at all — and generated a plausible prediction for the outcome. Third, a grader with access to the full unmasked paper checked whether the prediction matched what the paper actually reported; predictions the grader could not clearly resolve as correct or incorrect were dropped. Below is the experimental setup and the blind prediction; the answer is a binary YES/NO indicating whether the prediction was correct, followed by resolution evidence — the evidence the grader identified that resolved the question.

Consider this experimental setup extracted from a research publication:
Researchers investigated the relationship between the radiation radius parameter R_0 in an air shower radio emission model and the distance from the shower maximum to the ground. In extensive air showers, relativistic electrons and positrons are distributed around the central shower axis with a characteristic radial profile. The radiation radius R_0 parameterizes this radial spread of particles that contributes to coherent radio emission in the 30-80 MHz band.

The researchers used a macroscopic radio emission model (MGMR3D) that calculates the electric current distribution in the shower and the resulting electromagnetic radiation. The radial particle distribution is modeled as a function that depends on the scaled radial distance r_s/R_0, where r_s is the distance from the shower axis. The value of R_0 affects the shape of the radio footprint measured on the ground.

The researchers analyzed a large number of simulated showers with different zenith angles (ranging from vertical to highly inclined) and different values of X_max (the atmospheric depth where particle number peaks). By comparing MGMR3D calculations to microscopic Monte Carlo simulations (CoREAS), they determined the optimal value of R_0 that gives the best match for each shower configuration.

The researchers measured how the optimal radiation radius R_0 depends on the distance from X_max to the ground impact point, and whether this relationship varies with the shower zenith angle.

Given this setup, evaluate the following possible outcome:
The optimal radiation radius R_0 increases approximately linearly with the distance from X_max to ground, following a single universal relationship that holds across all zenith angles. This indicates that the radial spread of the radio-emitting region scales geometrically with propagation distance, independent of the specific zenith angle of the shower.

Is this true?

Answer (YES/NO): NO